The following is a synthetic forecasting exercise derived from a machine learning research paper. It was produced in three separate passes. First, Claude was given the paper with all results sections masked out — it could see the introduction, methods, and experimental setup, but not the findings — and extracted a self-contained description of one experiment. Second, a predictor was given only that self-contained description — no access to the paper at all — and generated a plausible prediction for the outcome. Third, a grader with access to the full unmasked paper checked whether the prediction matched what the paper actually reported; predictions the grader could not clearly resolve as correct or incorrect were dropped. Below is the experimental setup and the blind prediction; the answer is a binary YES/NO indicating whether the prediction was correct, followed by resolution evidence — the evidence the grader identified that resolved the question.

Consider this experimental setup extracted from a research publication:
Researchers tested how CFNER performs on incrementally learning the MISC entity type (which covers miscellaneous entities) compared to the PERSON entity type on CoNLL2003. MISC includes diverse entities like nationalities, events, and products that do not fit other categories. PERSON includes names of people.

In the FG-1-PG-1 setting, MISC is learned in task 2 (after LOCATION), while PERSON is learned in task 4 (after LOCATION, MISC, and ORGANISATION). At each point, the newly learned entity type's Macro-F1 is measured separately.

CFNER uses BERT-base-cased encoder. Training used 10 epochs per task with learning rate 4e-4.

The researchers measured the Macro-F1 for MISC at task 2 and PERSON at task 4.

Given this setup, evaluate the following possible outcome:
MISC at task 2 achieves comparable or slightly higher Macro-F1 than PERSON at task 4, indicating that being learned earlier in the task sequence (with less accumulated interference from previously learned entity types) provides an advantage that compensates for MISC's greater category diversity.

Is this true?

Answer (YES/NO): NO